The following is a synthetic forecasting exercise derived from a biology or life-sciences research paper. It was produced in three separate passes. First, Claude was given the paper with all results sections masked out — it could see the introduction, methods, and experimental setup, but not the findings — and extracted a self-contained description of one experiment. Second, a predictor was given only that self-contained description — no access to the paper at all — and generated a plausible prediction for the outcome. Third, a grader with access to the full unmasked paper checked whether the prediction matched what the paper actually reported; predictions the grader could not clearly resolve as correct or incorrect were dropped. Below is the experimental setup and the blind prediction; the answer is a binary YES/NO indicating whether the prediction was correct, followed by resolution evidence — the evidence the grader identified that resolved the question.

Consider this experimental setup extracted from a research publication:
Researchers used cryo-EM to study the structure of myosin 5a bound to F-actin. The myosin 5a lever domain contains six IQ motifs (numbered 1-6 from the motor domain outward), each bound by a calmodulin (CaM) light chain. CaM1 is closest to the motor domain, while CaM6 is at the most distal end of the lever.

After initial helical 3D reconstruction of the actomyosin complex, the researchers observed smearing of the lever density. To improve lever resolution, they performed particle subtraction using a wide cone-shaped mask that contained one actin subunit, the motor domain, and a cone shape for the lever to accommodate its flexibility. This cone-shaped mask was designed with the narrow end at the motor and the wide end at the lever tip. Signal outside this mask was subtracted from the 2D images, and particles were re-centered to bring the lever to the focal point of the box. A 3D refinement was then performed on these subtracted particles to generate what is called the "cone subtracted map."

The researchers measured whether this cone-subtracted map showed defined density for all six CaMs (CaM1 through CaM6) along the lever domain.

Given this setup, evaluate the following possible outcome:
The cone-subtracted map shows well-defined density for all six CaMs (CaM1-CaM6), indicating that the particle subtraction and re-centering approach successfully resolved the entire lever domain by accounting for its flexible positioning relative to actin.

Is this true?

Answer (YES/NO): NO